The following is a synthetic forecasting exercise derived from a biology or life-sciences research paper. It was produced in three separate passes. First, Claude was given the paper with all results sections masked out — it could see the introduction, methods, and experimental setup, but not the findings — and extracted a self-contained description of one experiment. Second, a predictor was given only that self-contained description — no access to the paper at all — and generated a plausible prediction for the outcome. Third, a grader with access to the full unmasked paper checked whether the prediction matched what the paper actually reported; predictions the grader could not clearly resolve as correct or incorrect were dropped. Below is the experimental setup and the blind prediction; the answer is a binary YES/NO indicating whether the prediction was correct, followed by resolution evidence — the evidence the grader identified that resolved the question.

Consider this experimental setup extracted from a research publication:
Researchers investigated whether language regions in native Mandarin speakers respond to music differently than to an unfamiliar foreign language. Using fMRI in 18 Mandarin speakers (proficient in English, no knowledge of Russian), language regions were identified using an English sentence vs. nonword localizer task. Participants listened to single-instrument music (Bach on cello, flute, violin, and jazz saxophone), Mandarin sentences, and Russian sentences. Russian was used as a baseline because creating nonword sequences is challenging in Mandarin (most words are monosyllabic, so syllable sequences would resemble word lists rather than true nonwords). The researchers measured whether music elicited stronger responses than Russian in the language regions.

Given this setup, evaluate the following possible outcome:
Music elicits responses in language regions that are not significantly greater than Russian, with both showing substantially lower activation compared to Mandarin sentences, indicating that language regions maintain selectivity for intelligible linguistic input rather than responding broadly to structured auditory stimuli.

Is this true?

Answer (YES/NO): YES